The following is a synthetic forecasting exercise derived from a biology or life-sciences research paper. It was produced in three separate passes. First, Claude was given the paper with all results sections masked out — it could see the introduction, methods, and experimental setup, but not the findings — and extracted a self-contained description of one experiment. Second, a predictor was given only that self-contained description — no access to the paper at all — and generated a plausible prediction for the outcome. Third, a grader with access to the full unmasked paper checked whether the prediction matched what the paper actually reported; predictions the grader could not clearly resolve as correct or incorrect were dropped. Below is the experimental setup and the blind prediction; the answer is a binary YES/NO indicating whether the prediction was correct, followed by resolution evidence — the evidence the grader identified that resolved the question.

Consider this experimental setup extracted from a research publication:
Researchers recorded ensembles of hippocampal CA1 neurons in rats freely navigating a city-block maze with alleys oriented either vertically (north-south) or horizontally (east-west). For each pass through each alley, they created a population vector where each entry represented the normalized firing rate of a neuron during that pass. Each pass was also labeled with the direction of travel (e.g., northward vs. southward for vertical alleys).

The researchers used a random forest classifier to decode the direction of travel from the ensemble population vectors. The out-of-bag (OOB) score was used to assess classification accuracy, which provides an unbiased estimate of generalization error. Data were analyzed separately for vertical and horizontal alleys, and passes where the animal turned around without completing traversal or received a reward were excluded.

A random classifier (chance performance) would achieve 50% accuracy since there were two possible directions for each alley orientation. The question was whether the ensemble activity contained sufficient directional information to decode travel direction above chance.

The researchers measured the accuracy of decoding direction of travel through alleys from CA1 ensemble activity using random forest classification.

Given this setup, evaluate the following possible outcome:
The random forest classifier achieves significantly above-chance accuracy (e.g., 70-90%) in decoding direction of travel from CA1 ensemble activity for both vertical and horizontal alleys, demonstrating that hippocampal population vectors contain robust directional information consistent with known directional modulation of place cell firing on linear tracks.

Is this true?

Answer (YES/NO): NO